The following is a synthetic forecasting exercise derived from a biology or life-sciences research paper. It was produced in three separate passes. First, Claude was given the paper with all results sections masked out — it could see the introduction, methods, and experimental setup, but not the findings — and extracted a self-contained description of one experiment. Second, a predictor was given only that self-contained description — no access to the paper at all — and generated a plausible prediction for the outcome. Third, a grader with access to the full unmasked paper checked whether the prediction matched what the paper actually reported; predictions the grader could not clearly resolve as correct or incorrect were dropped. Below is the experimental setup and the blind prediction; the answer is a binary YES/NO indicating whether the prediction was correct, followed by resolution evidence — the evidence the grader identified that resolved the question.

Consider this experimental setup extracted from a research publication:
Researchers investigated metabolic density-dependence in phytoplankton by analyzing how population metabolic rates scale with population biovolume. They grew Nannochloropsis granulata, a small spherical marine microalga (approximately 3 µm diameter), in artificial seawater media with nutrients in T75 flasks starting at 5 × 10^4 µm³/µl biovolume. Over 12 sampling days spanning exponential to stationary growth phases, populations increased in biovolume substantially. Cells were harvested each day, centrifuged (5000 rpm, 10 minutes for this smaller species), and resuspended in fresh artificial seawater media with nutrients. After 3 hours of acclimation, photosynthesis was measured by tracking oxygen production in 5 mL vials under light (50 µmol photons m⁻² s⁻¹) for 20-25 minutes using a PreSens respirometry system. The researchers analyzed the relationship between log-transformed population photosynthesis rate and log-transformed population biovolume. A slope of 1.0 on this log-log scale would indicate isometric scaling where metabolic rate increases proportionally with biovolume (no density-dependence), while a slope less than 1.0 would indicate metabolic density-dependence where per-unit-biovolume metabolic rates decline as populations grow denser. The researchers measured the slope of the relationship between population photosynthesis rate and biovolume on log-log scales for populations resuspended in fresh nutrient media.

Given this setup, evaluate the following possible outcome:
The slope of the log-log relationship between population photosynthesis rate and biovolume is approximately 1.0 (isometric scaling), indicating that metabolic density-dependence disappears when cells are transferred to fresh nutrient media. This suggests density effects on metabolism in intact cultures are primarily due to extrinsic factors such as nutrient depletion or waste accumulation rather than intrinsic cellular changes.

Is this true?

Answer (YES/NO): NO